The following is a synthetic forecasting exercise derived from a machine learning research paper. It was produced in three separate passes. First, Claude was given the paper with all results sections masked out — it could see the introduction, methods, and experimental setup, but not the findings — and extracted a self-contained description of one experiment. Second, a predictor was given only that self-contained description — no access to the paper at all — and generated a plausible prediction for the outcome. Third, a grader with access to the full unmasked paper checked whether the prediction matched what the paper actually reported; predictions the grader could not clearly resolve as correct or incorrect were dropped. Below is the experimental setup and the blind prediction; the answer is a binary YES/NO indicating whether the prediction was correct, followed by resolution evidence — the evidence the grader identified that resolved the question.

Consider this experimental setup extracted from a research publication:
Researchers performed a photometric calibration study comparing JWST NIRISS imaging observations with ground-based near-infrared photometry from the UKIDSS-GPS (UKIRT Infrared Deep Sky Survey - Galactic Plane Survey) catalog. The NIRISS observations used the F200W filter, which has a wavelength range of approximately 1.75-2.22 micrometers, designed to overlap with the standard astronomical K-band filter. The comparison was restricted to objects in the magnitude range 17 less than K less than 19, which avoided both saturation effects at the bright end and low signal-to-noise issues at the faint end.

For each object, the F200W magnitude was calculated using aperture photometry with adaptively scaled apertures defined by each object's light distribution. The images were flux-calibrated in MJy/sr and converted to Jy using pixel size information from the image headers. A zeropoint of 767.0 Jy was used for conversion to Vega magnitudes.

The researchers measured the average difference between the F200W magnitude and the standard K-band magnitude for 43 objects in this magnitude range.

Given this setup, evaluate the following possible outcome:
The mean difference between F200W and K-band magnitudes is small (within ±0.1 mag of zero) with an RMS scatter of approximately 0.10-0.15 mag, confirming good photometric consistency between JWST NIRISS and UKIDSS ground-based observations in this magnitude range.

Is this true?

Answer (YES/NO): NO